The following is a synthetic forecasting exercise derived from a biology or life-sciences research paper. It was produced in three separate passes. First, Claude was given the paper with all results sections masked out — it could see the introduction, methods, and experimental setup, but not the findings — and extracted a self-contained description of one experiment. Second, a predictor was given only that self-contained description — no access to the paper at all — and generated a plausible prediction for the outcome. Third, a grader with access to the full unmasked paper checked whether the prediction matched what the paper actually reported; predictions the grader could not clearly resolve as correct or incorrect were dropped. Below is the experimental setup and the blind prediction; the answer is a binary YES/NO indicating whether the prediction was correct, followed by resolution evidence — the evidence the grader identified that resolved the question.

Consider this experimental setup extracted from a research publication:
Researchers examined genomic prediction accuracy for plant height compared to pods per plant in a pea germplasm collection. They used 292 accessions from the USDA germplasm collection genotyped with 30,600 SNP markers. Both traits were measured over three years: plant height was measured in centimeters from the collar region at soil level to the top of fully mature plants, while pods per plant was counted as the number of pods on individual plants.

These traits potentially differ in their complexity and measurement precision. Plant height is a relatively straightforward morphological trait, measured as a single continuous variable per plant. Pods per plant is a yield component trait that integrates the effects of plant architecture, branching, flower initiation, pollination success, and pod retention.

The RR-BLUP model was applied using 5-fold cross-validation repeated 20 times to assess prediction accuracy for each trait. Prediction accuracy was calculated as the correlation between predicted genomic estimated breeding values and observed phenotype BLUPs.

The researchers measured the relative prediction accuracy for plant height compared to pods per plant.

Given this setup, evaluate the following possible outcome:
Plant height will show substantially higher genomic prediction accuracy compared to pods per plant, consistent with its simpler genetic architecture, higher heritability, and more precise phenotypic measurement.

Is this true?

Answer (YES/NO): YES